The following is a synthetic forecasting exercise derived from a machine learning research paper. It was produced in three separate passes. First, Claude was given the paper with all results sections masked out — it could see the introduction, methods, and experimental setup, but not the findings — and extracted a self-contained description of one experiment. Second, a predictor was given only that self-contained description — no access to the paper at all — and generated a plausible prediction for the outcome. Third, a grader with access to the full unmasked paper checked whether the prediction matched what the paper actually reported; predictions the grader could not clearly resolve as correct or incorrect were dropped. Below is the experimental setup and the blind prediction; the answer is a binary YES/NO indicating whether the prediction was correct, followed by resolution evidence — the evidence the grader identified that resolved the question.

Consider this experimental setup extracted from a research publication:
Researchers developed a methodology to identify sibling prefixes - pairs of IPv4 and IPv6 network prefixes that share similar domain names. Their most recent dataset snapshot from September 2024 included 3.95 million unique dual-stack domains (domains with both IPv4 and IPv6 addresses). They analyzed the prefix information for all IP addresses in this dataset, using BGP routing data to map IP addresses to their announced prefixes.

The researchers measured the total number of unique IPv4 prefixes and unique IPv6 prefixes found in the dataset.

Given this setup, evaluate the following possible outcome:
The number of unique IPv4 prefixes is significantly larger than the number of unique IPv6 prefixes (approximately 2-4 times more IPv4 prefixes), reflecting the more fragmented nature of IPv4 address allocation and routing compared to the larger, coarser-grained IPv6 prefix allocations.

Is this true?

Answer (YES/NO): NO